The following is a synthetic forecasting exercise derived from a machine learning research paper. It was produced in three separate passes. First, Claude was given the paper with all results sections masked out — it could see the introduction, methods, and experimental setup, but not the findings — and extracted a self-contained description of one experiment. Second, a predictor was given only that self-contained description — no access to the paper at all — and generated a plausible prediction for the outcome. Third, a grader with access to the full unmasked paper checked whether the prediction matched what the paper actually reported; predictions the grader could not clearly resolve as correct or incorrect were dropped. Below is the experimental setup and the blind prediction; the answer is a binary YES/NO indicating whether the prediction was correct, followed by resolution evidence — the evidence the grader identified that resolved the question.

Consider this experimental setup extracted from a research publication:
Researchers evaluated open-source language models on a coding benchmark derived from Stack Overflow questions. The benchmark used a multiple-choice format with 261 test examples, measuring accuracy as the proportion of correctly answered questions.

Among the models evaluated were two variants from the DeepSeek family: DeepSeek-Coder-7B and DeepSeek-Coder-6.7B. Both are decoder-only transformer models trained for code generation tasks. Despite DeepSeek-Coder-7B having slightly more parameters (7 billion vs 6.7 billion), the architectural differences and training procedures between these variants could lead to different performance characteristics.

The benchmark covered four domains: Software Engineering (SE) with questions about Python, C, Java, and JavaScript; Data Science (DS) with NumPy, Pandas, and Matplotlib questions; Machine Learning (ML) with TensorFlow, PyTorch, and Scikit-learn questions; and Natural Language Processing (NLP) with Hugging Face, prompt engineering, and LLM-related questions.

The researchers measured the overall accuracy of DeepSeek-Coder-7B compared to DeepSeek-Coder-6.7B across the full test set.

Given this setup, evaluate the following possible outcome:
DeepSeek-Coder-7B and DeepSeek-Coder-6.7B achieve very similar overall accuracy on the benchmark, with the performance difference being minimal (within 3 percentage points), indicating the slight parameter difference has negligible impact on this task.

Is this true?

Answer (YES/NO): NO